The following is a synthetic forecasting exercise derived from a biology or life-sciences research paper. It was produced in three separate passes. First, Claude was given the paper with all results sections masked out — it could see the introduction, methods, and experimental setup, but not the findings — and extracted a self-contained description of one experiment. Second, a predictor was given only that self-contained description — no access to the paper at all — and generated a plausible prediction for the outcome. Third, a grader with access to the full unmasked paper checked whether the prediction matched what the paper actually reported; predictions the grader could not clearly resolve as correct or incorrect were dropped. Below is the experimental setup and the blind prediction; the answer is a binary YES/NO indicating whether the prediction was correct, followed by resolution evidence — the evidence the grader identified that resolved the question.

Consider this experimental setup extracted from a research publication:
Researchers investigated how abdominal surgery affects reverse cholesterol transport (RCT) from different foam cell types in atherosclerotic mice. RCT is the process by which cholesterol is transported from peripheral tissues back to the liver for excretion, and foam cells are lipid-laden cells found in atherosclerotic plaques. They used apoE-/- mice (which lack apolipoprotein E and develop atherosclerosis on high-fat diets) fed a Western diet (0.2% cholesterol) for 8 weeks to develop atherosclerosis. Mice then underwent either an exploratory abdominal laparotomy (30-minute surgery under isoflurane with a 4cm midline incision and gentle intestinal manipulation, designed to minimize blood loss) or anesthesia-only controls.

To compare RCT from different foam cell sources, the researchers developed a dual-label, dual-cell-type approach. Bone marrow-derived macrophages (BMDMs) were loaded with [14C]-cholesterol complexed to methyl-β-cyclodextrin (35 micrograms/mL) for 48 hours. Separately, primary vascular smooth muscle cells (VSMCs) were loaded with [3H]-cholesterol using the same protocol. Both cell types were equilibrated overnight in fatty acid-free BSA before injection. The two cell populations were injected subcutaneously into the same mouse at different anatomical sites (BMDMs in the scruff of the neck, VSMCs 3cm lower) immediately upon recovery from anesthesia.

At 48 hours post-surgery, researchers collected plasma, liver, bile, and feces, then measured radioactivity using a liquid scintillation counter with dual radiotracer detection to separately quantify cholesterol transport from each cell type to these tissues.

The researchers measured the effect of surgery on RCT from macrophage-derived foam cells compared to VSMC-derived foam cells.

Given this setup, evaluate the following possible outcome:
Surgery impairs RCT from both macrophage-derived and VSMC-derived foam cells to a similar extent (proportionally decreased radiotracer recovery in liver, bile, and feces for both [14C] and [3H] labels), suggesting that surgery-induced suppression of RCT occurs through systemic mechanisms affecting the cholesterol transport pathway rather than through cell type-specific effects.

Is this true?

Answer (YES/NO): NO